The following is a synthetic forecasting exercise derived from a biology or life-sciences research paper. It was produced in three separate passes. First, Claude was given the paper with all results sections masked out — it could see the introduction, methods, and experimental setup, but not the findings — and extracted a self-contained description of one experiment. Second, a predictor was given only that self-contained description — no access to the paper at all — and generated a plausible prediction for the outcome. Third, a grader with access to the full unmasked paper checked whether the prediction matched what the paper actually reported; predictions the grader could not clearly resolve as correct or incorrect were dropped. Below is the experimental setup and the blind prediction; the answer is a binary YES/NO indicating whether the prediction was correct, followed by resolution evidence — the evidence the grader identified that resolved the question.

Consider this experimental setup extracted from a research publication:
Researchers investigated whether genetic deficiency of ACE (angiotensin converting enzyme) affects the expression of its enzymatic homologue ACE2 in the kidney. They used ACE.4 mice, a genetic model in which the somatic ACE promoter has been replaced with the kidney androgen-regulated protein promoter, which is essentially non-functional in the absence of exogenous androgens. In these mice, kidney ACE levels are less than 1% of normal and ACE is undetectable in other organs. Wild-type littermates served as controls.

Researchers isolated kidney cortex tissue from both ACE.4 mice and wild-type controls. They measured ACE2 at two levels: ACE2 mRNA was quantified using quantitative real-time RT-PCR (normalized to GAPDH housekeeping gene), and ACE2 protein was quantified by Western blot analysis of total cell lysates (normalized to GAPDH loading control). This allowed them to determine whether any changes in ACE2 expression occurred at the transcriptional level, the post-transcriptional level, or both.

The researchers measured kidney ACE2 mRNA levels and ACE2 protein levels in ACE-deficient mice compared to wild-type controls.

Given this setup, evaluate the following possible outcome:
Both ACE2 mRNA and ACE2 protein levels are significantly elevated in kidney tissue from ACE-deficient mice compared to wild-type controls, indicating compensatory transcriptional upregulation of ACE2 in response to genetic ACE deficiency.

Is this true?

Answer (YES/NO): NO